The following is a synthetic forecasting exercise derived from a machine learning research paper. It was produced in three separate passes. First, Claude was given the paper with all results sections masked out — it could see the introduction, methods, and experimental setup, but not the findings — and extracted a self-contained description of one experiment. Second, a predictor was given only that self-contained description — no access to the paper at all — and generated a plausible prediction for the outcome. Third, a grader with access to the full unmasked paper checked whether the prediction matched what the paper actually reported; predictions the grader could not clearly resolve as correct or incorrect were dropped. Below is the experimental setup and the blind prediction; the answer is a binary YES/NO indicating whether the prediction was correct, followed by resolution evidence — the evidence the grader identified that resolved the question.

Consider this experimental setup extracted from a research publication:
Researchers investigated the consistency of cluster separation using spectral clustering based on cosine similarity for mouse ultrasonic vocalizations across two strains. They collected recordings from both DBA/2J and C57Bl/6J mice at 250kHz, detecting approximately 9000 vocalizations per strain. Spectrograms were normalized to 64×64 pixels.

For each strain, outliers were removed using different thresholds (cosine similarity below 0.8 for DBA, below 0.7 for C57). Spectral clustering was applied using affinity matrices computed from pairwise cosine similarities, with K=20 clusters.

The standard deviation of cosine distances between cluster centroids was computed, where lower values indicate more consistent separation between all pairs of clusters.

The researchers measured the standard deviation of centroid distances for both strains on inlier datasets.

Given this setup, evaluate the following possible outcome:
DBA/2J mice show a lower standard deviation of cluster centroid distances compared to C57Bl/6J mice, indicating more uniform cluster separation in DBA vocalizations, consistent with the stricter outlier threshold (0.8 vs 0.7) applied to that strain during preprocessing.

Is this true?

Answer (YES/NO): NO